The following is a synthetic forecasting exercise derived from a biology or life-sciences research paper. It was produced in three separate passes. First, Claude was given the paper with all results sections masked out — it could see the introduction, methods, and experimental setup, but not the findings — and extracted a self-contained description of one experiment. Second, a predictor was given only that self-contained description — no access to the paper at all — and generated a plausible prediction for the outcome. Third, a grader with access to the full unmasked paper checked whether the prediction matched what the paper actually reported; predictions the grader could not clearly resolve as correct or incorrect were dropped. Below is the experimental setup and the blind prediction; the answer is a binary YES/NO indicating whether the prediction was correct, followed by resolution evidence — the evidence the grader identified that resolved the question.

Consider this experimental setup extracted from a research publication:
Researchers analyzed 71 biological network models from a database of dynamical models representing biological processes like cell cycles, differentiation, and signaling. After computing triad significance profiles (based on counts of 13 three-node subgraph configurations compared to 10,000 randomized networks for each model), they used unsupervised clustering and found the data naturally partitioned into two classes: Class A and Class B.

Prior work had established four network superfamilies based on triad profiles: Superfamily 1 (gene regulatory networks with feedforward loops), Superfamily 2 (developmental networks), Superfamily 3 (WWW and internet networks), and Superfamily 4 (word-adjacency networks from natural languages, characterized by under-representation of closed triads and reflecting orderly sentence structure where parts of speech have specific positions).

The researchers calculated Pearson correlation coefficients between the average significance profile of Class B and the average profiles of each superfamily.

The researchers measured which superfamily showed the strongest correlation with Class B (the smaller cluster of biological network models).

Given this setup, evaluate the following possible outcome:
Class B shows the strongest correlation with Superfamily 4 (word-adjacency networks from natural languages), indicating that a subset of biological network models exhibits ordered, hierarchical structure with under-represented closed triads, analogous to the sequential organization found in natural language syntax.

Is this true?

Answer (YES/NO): YES